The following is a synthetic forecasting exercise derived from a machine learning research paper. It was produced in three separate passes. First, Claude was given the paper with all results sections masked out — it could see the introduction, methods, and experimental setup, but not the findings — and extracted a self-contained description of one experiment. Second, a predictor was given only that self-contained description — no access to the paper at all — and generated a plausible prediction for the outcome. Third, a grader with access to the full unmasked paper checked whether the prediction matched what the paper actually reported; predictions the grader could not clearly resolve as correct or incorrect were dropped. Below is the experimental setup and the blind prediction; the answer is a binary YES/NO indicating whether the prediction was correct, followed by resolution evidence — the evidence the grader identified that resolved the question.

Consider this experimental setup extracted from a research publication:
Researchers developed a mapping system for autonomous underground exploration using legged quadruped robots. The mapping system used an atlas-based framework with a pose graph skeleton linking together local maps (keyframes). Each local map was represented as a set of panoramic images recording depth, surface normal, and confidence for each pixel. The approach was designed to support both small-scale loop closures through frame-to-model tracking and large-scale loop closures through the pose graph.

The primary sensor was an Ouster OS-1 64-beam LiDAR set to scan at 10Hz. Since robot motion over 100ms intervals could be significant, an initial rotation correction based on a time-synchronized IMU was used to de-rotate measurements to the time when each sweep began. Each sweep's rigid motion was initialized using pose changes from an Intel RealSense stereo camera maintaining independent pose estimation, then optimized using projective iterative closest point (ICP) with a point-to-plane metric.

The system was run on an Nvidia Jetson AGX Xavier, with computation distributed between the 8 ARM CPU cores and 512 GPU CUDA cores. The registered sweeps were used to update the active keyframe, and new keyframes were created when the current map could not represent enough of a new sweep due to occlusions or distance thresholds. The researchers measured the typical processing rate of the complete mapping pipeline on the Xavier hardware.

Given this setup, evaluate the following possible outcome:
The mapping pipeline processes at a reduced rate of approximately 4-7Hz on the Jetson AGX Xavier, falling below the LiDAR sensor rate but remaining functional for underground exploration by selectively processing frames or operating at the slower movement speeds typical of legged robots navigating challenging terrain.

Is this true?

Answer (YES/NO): NO